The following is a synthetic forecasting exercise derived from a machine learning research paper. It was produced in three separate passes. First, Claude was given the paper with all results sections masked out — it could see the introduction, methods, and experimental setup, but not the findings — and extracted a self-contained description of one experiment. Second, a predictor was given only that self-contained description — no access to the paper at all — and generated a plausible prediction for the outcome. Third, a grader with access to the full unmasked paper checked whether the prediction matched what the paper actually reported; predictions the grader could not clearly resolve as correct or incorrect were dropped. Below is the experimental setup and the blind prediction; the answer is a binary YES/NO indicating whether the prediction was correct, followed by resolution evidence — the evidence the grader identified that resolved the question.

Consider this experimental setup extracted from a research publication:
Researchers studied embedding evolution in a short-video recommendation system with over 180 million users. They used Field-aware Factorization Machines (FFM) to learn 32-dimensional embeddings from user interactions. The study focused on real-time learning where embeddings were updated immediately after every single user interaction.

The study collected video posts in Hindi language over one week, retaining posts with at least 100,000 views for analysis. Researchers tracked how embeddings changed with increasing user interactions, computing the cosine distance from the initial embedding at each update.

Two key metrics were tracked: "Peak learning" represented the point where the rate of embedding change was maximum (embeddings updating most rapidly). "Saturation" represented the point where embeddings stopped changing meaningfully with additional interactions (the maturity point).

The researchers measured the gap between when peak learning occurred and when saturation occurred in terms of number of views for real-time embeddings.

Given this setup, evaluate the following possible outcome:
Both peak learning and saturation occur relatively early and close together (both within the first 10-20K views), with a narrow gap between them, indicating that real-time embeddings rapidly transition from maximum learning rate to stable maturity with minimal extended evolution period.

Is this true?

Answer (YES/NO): YES